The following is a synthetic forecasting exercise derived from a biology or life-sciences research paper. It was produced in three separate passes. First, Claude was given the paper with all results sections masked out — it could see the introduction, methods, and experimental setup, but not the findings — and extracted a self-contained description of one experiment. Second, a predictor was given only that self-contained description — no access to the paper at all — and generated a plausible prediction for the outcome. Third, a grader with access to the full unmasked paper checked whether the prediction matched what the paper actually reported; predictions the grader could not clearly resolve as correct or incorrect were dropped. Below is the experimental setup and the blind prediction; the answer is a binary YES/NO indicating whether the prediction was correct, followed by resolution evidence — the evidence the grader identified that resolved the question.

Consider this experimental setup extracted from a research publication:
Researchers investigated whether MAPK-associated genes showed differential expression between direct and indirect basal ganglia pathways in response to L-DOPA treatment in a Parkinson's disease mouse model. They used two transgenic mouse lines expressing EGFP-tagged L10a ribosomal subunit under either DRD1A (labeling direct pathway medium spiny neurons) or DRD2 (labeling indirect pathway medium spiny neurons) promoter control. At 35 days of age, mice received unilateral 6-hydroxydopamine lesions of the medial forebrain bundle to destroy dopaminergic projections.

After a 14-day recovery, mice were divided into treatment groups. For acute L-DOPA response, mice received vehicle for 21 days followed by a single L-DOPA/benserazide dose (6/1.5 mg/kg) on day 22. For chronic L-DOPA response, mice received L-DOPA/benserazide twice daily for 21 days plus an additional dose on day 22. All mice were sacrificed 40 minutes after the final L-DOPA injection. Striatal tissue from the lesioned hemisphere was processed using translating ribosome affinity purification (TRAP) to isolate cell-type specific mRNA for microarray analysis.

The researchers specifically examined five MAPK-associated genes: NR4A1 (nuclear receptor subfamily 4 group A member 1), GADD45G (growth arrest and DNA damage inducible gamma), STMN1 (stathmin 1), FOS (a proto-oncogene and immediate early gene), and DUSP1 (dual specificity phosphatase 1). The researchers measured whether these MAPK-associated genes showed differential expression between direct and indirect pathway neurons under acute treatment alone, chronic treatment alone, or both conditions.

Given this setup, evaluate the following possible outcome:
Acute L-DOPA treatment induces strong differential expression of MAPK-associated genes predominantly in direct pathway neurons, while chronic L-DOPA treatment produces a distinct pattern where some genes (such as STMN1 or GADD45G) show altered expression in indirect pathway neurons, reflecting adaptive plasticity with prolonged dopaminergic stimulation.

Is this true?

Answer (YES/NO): NO